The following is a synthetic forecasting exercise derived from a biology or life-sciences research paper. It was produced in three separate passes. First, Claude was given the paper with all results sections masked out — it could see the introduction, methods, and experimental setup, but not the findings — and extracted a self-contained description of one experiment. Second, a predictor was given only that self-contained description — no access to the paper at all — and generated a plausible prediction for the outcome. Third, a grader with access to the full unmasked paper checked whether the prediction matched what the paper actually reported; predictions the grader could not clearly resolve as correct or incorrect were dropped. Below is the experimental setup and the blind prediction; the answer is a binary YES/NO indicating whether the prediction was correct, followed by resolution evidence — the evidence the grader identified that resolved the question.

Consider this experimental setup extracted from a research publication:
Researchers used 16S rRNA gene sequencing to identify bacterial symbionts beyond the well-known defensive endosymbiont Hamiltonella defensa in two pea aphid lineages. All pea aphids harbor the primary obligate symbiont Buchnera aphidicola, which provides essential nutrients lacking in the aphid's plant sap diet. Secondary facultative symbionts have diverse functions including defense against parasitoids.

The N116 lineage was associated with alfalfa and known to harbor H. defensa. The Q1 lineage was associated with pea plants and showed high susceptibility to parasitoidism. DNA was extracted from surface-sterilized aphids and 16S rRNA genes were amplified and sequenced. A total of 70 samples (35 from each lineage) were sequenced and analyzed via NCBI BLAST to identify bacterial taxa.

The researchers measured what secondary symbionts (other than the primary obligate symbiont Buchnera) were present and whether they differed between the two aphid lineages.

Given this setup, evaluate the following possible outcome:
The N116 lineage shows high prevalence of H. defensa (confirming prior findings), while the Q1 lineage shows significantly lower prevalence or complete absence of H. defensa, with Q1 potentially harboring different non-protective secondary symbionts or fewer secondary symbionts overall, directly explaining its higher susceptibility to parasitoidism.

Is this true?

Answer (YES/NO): YES